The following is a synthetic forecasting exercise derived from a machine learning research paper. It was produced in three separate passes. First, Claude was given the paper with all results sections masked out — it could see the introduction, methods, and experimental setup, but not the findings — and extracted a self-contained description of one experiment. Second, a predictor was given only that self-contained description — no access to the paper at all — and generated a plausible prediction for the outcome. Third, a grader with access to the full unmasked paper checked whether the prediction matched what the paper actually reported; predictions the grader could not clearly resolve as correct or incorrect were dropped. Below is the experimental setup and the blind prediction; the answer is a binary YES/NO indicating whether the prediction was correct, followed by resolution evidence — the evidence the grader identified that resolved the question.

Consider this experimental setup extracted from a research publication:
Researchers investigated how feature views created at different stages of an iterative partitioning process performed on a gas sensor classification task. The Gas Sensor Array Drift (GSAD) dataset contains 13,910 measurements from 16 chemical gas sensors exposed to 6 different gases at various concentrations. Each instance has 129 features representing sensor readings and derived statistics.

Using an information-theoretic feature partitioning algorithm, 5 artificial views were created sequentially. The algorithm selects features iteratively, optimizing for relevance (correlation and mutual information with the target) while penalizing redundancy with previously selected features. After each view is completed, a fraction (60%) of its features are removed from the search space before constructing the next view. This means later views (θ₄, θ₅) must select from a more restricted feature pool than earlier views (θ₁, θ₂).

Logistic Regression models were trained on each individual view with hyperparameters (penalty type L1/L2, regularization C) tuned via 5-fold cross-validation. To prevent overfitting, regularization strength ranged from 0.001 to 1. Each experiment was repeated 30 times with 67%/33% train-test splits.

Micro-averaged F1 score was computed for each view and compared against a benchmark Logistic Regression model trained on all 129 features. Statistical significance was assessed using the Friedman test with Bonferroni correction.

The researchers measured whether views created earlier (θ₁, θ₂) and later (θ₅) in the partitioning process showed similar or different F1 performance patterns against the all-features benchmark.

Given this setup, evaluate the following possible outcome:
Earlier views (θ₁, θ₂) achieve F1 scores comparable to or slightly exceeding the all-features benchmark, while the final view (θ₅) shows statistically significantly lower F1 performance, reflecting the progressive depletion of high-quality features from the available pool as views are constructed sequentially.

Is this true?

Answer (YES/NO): YES